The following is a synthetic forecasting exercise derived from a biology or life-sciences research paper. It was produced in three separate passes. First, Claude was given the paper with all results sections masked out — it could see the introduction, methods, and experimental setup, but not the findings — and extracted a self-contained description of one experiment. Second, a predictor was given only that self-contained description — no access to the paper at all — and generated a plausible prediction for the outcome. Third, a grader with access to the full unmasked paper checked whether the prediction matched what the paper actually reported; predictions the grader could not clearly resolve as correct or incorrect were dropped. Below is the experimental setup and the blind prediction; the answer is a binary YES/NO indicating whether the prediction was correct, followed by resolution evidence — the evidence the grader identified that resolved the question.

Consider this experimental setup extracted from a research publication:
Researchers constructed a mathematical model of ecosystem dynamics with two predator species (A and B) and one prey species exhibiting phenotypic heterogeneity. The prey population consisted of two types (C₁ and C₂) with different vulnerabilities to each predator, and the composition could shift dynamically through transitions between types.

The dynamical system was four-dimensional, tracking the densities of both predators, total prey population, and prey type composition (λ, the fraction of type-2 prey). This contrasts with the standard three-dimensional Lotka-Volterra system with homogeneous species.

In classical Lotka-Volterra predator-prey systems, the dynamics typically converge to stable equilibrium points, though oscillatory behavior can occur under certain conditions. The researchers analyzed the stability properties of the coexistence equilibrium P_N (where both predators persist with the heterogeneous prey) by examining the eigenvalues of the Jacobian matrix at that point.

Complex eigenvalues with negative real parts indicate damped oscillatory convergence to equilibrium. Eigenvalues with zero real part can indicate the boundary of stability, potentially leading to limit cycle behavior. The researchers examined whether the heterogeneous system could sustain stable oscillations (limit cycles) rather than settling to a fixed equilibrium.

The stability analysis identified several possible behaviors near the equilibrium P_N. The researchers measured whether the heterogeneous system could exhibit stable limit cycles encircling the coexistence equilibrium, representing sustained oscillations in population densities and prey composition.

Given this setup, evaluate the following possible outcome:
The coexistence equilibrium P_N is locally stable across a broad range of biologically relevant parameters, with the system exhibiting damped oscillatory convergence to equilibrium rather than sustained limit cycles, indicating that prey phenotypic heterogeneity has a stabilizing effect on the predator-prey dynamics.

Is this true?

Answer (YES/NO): NO